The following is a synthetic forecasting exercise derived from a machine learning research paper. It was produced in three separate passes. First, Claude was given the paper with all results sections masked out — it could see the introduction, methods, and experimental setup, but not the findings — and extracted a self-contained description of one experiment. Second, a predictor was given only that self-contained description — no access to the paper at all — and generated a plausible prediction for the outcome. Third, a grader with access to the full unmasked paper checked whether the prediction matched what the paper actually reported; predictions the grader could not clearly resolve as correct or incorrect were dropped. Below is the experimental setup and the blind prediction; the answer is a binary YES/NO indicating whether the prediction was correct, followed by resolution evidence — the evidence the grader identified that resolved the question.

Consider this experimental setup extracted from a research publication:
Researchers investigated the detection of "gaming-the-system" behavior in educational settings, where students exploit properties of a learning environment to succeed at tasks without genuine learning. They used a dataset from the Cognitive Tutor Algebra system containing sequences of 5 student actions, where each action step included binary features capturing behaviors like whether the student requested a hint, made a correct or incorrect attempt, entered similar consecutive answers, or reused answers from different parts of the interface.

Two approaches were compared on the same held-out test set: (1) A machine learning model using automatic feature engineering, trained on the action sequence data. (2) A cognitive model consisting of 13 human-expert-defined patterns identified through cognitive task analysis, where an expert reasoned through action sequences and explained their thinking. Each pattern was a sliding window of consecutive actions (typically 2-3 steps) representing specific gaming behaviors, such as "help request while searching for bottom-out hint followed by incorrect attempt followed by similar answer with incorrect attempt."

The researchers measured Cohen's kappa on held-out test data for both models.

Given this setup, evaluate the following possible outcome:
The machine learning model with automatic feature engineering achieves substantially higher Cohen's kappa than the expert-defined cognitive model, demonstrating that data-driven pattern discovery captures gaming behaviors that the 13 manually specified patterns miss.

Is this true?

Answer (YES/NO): NO